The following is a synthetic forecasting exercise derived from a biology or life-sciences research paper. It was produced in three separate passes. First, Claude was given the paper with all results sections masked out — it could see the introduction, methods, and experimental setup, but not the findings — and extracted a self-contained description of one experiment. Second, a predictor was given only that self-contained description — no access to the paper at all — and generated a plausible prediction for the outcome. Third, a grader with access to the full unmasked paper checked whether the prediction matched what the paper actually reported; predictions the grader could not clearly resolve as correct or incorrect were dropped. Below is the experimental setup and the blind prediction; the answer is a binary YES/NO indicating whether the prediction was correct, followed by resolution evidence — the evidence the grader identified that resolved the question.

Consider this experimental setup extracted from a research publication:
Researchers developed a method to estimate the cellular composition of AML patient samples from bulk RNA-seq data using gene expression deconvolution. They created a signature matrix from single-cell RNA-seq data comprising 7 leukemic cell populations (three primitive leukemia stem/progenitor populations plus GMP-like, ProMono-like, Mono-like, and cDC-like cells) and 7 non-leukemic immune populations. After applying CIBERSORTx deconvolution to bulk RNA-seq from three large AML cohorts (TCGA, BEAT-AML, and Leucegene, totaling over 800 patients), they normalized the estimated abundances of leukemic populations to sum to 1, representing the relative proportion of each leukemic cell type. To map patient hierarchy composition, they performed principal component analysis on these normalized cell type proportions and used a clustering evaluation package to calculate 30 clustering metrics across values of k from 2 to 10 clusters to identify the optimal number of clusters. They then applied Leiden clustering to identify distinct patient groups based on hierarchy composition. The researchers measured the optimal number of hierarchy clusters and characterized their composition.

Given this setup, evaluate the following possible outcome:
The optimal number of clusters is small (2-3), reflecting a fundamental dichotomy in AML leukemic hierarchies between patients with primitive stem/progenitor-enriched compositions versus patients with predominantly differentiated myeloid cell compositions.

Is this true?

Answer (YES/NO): NO